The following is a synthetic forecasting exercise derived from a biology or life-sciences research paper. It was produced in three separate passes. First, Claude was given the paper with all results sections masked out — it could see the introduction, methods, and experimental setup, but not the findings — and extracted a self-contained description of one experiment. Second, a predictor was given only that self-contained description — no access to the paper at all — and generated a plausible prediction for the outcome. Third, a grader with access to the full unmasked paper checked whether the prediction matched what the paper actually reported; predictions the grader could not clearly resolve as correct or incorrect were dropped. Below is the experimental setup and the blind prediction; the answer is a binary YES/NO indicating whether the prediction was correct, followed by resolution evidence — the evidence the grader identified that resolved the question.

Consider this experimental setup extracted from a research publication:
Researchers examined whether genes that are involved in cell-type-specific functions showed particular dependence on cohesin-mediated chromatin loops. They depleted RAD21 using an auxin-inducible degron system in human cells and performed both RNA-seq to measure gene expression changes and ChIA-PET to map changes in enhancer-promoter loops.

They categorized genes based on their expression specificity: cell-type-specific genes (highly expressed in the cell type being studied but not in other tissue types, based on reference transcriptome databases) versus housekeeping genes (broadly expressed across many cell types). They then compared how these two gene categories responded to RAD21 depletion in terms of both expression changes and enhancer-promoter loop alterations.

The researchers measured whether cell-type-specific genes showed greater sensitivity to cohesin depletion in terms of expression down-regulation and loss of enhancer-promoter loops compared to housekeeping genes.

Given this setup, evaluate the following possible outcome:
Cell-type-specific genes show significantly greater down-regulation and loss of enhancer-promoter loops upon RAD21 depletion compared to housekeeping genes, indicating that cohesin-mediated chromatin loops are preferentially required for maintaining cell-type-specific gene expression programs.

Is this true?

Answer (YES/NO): YES